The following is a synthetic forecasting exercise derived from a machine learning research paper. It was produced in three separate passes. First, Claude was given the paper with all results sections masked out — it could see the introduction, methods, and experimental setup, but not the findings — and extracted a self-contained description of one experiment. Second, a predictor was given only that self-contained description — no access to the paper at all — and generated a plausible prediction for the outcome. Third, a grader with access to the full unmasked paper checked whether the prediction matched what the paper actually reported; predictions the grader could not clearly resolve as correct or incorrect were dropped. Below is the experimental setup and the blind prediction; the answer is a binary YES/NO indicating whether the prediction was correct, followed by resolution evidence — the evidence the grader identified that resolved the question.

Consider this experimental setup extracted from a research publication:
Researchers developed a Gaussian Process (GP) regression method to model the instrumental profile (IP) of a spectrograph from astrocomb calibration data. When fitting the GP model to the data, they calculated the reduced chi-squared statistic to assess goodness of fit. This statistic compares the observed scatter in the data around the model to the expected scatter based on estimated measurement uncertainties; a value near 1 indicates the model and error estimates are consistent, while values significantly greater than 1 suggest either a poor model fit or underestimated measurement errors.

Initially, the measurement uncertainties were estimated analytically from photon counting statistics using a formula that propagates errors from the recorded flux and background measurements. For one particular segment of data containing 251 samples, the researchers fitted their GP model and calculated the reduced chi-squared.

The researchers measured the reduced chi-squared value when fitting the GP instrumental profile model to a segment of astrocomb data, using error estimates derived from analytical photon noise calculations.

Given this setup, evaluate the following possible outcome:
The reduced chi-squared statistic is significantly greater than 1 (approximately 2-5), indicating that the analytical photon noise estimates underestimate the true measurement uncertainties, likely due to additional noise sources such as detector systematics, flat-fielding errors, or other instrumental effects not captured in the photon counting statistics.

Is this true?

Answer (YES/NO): YES